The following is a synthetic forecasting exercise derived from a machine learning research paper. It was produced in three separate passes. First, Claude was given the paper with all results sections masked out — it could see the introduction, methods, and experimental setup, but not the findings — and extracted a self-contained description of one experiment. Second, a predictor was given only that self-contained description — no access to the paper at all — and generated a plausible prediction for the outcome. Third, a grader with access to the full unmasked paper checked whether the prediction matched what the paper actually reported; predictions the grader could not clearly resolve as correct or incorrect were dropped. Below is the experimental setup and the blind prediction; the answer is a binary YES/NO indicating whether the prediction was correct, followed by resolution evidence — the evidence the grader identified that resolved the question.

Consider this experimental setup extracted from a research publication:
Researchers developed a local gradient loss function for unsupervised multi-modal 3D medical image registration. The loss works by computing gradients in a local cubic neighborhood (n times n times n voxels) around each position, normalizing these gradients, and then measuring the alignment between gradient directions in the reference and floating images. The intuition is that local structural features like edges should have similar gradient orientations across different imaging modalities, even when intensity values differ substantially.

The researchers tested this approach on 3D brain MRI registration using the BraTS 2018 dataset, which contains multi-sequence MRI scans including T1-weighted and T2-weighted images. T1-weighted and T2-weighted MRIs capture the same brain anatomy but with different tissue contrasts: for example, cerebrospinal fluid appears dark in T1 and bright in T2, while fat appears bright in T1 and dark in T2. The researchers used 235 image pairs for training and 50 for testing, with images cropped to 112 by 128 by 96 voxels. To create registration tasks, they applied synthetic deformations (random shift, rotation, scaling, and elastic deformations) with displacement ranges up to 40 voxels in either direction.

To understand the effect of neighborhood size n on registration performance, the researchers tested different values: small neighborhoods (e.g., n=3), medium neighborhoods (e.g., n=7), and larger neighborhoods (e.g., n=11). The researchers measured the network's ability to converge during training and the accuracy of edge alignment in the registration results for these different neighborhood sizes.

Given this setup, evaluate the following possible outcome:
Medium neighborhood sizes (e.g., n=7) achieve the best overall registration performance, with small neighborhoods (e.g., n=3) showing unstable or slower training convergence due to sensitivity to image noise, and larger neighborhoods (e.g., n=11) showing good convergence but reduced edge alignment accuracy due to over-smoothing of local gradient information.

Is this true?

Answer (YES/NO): YES